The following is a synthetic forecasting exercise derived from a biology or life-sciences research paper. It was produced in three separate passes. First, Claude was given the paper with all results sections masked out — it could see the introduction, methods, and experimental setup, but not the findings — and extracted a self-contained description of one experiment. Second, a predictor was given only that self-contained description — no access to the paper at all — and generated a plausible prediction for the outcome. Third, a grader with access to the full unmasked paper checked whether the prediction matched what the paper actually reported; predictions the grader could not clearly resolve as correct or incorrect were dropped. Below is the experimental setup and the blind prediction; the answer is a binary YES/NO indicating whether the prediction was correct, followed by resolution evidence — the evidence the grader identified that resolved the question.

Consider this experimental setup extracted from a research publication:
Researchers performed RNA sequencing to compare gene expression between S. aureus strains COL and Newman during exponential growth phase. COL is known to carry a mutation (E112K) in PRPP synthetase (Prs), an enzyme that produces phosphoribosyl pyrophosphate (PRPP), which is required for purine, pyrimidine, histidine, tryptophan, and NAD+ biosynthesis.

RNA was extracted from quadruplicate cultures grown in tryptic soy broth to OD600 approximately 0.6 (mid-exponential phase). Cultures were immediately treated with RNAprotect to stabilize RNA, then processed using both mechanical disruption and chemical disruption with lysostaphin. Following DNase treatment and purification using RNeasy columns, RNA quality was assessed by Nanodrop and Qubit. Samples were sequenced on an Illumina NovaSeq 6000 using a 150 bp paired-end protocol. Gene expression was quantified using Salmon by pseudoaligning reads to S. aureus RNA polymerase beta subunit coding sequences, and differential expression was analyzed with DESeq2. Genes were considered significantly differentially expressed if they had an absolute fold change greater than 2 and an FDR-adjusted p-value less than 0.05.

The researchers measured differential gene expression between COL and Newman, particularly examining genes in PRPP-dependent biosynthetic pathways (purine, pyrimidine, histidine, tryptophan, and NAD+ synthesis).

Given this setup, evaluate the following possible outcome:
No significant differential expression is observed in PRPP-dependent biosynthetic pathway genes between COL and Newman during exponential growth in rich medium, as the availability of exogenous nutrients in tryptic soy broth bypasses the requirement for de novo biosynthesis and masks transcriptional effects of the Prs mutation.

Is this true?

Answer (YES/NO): NO